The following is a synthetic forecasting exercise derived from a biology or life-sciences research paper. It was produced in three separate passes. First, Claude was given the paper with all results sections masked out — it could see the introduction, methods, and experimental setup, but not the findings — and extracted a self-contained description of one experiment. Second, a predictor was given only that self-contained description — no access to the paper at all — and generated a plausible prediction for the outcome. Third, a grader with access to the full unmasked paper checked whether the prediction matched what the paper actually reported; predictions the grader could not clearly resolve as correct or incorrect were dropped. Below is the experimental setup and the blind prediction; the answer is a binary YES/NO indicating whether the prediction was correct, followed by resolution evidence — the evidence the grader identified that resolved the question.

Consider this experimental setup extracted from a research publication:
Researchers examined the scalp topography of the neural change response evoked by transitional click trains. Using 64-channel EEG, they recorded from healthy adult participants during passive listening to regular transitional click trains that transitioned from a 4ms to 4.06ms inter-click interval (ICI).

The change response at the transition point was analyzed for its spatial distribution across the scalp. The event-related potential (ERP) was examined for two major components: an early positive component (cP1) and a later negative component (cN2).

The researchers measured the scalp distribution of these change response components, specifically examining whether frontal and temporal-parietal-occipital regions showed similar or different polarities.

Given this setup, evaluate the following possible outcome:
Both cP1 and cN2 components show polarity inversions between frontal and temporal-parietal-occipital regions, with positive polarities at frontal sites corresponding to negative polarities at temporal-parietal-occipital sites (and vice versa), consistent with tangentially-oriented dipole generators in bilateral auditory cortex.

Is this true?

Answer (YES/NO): YES